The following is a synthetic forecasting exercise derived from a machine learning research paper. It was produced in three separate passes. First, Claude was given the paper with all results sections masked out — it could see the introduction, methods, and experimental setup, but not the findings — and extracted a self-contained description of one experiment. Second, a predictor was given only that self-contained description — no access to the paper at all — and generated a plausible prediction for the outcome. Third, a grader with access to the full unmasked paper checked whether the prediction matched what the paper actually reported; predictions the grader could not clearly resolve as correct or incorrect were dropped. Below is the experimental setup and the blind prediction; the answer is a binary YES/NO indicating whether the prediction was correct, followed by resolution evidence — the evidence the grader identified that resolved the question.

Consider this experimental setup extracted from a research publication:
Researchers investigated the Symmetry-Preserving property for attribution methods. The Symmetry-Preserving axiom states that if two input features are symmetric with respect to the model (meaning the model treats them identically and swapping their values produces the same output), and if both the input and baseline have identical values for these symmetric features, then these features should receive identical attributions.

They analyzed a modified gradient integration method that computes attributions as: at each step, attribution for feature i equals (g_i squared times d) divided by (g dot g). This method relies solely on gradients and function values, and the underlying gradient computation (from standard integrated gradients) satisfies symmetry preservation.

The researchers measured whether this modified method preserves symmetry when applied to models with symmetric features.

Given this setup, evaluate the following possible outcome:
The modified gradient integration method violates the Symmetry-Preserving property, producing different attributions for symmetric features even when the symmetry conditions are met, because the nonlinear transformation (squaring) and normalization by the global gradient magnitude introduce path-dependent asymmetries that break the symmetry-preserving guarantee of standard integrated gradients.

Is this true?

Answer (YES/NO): NO